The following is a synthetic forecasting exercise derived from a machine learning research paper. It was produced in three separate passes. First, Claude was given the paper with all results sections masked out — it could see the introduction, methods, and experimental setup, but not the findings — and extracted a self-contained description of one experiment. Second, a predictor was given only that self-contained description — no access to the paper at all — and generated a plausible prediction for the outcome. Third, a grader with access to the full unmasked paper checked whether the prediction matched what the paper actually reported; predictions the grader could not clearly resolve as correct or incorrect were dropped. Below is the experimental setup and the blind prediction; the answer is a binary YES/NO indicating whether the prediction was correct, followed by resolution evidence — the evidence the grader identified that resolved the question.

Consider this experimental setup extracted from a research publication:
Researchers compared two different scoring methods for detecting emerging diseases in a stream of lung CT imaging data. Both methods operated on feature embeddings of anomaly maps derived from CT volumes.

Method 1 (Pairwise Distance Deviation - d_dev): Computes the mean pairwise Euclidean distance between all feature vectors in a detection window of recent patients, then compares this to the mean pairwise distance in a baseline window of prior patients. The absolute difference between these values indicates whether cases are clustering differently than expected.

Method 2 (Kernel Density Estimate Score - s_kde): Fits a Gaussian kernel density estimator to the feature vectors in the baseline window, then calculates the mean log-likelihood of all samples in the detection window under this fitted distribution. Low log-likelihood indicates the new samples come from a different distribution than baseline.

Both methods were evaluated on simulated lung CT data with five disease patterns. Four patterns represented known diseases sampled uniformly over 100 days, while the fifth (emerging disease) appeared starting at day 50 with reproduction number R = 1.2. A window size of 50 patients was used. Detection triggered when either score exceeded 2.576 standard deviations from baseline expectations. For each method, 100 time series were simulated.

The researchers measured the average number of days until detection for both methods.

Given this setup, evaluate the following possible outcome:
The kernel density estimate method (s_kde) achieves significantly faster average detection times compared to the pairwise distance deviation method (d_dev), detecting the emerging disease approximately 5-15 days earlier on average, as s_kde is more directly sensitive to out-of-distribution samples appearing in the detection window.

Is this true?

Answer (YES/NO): NO